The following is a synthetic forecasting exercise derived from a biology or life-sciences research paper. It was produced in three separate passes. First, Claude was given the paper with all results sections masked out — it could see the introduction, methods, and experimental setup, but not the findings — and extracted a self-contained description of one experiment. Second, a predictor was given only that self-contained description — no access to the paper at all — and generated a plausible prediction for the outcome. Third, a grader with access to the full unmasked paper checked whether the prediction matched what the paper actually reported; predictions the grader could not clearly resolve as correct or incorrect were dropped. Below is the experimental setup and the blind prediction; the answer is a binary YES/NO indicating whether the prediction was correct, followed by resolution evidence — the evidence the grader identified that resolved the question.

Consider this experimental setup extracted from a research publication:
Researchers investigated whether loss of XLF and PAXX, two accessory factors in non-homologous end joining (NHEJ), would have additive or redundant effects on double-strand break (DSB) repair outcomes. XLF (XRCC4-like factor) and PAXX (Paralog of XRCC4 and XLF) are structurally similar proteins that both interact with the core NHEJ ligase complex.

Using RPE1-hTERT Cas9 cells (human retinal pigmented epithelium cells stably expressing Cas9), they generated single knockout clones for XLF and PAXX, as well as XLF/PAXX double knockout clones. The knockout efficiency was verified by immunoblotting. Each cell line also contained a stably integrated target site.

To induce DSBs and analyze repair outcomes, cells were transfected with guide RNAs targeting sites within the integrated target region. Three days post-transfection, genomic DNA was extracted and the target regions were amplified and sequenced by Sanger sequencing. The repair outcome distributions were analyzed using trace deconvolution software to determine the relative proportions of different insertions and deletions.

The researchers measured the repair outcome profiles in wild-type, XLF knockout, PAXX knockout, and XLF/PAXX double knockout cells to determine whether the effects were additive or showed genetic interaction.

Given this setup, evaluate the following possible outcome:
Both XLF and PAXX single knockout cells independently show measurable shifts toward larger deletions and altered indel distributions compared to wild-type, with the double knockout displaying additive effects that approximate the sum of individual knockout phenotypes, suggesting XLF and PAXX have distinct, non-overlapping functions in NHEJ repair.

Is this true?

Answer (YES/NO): NO